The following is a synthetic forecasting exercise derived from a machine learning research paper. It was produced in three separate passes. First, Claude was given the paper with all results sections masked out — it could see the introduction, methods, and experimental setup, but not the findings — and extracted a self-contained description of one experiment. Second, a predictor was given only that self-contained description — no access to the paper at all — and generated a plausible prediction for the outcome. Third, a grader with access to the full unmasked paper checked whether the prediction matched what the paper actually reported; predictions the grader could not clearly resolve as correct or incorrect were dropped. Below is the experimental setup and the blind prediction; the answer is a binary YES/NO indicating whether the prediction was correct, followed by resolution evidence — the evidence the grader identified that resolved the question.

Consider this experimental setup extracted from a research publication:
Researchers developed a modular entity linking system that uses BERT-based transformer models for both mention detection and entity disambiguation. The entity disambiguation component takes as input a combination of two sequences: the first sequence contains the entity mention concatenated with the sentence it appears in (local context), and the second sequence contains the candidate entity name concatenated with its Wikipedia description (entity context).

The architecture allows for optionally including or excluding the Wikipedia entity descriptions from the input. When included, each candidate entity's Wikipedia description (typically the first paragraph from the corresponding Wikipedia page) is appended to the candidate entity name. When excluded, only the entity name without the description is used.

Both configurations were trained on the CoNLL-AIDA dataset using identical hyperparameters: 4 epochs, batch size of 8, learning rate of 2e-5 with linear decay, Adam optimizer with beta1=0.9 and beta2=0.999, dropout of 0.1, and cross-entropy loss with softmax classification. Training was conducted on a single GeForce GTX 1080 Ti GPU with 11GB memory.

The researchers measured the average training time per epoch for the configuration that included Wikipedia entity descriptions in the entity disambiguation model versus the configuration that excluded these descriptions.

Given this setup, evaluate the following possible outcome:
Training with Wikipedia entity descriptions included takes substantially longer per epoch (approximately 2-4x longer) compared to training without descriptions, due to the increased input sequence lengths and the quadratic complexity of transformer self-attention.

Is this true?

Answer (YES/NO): NO